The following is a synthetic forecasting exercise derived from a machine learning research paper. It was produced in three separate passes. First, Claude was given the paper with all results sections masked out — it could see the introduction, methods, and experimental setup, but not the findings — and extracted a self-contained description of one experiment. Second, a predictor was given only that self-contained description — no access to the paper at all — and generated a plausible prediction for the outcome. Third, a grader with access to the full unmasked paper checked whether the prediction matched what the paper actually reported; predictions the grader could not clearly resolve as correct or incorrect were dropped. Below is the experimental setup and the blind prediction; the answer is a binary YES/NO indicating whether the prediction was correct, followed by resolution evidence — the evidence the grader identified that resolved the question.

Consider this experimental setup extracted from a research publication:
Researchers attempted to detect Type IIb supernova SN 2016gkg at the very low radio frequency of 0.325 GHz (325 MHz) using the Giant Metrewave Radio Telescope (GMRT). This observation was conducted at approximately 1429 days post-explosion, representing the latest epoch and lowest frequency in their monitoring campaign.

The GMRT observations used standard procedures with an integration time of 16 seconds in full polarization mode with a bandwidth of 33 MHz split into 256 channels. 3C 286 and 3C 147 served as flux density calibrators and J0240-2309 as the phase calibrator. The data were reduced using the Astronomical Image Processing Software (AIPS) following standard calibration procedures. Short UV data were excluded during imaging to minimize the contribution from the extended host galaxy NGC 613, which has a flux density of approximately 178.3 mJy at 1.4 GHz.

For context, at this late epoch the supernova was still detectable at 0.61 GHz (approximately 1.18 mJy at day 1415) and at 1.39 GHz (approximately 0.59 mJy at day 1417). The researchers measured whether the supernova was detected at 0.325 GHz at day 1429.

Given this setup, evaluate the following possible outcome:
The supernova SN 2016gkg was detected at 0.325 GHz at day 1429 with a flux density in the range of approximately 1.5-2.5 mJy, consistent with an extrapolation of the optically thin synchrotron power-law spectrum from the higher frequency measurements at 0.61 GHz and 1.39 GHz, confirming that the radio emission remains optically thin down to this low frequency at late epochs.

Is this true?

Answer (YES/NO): NO